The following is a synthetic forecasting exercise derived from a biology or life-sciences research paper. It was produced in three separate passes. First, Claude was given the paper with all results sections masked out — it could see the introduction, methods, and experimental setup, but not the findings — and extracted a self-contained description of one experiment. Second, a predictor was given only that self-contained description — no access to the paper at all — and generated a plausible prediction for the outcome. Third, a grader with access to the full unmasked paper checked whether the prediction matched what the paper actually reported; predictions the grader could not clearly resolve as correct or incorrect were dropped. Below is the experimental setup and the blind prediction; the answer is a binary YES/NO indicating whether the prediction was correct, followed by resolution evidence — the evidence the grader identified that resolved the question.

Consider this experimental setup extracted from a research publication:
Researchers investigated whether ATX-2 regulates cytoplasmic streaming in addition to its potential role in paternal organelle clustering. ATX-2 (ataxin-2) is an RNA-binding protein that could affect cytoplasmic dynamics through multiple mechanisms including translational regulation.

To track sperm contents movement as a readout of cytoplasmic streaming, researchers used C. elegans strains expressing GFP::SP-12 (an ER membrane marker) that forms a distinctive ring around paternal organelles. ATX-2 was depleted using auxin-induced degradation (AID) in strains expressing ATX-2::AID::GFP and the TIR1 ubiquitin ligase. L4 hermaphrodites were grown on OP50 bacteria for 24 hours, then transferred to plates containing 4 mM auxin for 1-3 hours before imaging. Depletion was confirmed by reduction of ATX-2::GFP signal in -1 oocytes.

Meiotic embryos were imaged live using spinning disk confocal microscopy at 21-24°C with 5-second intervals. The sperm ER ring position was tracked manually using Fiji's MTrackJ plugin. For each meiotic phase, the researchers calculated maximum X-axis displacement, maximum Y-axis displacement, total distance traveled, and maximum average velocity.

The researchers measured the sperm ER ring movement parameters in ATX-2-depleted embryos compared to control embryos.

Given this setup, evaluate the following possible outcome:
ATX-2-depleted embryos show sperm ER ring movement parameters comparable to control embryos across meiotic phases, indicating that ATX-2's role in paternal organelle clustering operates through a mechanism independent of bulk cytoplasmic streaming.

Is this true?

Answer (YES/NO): NO